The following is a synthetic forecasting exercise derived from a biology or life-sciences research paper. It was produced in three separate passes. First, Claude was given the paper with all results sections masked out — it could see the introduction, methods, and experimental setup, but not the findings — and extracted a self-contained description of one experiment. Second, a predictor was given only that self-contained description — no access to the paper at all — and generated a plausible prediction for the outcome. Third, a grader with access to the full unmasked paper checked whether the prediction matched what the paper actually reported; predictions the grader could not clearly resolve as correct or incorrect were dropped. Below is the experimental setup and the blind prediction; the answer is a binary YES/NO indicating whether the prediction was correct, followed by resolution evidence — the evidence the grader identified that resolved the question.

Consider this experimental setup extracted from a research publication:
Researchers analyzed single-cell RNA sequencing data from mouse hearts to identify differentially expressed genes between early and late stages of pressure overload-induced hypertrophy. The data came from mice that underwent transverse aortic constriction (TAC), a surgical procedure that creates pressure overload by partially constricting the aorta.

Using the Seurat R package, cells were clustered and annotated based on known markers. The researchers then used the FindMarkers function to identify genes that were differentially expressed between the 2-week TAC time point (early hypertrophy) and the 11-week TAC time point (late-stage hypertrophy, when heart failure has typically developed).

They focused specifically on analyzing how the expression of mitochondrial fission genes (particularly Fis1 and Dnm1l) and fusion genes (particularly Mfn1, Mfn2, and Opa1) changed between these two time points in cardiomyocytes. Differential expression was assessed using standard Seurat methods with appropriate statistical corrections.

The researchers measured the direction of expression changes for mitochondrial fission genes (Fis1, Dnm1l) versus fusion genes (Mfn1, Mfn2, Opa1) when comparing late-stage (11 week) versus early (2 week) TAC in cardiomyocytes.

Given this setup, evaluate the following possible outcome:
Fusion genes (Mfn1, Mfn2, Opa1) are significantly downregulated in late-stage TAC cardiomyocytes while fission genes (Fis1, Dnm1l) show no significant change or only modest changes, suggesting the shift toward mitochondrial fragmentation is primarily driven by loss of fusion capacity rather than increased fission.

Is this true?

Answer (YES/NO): NO